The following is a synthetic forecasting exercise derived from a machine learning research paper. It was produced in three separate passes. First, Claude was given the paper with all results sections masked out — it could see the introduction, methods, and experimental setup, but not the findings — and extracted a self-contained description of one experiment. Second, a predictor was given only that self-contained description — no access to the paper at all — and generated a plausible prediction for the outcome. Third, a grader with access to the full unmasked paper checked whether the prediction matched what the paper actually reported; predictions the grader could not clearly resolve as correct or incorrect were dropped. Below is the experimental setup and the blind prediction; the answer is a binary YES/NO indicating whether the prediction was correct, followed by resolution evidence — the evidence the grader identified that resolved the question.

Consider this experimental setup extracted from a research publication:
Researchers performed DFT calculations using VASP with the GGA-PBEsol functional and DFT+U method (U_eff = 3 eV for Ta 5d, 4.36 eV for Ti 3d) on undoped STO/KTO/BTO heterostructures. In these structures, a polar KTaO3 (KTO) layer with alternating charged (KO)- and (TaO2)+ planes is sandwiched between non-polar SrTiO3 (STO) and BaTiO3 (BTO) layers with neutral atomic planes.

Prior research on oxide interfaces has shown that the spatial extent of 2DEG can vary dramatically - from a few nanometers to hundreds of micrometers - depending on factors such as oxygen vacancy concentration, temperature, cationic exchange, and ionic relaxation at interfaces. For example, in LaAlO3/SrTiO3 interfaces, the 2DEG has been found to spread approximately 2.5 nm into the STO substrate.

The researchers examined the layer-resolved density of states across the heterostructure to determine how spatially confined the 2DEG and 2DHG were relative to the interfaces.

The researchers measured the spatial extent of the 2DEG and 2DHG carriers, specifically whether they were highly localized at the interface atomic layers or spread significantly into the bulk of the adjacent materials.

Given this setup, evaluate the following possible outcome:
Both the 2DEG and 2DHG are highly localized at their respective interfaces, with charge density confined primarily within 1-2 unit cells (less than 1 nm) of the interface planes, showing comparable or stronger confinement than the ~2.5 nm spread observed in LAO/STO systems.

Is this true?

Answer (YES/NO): YES